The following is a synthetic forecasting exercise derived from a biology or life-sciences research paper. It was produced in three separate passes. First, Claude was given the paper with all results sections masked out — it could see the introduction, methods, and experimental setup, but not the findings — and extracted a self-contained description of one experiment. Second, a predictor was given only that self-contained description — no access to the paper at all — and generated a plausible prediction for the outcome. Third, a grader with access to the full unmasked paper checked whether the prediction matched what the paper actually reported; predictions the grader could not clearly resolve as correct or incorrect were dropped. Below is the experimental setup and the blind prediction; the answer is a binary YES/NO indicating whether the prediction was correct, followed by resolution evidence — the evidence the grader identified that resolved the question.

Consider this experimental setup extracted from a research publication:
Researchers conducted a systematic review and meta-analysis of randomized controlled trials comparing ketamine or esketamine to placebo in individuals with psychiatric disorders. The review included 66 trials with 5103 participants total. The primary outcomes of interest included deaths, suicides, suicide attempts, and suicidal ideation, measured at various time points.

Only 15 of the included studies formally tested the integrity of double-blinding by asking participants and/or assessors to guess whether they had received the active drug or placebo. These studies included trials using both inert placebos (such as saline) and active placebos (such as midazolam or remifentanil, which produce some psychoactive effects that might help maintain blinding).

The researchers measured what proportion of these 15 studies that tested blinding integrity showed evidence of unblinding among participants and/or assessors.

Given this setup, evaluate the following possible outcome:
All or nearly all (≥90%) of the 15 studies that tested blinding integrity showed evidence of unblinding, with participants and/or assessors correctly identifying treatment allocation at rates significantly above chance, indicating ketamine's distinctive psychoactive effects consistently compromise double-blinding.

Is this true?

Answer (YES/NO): NO